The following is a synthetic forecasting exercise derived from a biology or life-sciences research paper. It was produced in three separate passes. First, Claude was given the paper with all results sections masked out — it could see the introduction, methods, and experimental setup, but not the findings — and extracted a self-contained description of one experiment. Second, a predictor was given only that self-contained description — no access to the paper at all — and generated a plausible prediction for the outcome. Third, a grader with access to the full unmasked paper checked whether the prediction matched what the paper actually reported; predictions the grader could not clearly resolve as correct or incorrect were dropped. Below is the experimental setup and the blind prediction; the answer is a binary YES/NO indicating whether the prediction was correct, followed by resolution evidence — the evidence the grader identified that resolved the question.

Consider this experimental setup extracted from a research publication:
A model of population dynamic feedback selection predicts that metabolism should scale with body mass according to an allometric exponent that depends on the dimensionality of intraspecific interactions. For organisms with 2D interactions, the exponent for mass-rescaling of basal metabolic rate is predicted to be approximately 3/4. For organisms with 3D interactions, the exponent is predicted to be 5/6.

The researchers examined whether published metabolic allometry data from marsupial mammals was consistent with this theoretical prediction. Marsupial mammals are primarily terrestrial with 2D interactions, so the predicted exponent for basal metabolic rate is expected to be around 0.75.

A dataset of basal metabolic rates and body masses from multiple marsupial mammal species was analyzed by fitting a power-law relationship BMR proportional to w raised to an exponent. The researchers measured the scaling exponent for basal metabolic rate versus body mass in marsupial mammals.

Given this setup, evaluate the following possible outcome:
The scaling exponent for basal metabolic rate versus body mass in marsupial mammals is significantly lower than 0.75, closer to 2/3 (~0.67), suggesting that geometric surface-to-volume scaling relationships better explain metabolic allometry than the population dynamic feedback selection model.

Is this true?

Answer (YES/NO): NO